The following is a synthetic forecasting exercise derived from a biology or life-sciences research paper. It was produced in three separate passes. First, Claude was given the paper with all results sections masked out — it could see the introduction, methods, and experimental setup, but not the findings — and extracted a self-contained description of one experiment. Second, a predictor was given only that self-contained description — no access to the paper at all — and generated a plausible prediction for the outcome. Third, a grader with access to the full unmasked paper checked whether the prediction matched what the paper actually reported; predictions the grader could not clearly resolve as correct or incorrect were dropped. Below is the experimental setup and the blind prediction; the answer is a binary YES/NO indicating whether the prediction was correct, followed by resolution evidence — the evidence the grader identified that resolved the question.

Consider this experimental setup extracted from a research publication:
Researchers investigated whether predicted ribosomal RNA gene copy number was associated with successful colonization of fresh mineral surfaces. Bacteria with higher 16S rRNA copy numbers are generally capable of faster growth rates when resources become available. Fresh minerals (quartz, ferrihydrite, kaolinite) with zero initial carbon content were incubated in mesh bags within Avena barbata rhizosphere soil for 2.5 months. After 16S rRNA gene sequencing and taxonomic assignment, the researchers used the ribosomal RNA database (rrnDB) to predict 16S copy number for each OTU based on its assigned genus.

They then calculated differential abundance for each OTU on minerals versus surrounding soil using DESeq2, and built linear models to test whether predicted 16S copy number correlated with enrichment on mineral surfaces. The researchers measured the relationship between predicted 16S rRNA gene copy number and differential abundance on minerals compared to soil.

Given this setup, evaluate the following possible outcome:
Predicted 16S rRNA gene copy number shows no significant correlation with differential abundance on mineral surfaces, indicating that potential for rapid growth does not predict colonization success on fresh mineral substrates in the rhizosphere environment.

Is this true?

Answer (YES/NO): NO